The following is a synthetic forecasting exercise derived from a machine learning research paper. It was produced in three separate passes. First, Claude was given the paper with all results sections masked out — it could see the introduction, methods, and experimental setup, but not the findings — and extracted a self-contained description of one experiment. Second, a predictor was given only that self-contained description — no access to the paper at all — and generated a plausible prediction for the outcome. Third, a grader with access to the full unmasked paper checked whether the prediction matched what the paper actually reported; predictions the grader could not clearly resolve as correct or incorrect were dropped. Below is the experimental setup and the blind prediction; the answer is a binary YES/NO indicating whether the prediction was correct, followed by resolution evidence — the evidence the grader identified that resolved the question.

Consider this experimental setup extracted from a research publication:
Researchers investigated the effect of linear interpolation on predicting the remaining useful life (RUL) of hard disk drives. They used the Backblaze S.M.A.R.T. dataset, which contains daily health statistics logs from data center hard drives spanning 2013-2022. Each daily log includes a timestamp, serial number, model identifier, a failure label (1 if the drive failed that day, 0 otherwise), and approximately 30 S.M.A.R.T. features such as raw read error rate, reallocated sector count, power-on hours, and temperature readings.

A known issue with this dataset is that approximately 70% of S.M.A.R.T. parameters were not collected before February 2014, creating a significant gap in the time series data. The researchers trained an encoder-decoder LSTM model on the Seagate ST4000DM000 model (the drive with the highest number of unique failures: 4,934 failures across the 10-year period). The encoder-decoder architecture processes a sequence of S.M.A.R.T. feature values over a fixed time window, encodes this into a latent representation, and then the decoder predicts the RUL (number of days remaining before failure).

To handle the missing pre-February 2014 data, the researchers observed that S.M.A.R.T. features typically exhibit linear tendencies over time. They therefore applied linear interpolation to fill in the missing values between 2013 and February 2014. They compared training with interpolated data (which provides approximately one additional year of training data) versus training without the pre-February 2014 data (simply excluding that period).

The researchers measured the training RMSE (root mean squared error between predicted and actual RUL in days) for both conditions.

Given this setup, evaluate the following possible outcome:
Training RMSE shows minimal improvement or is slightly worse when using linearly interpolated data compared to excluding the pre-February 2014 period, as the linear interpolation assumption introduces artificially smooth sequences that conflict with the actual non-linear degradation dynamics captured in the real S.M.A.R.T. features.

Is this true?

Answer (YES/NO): NO